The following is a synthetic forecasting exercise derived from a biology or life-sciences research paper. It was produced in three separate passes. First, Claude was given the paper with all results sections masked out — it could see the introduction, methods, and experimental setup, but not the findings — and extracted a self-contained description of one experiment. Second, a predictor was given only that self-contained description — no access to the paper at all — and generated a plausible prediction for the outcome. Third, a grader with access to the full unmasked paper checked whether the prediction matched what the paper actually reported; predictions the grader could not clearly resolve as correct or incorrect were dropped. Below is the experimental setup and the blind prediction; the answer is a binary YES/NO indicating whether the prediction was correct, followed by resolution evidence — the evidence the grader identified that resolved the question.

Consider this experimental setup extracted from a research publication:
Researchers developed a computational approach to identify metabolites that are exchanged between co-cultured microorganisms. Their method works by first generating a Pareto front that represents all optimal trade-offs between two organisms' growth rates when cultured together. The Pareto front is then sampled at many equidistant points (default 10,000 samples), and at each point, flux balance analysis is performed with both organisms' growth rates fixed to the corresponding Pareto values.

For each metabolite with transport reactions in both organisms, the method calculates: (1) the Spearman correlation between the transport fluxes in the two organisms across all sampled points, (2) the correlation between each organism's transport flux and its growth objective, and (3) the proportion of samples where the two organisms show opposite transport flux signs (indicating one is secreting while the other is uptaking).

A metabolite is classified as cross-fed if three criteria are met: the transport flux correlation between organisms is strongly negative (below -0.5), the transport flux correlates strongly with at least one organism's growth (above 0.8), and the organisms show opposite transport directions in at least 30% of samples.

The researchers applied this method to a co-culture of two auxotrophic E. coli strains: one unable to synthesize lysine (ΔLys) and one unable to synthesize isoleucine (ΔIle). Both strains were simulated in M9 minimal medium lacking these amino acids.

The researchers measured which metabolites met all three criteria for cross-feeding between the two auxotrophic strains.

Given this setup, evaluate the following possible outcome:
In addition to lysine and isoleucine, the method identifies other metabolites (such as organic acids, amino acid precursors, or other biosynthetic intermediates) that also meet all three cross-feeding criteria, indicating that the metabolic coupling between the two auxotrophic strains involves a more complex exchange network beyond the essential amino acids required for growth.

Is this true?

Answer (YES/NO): NO